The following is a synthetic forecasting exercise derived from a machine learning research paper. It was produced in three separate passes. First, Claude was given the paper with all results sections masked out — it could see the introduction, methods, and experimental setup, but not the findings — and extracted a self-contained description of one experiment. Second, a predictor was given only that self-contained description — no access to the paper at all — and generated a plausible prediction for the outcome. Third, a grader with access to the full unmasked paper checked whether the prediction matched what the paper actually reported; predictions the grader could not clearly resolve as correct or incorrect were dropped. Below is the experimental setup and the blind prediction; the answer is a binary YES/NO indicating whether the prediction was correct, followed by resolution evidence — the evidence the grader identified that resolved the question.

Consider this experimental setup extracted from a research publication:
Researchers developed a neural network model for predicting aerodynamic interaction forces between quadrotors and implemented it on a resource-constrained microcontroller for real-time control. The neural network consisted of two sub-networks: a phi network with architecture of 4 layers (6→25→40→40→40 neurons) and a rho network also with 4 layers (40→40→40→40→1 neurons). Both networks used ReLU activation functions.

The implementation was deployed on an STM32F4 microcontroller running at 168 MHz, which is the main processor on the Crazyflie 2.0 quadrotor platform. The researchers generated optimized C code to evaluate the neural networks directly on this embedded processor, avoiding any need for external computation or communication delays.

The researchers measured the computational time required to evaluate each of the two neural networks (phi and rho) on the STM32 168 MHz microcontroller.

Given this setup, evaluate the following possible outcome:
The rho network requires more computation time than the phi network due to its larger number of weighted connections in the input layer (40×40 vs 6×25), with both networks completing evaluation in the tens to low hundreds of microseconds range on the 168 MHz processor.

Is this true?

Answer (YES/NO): NO